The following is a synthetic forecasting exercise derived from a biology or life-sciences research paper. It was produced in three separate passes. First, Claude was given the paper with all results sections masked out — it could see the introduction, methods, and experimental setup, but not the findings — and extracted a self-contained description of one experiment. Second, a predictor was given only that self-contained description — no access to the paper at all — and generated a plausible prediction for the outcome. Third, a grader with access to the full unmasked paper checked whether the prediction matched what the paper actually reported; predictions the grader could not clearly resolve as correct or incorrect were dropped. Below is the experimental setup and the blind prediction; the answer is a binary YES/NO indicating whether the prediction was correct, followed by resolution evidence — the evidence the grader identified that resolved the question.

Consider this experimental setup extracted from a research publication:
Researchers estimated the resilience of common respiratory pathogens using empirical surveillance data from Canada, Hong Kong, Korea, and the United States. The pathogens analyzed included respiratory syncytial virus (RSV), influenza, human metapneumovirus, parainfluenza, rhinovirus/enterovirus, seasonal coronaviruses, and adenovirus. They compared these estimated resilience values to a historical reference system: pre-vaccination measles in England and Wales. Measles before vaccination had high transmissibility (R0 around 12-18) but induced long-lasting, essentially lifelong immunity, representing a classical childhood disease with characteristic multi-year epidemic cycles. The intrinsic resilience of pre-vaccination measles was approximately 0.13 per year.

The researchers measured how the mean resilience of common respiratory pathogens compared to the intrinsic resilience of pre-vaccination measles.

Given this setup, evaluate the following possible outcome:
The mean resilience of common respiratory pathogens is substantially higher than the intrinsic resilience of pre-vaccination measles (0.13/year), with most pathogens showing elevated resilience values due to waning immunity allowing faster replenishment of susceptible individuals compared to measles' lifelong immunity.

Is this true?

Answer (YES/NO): YES